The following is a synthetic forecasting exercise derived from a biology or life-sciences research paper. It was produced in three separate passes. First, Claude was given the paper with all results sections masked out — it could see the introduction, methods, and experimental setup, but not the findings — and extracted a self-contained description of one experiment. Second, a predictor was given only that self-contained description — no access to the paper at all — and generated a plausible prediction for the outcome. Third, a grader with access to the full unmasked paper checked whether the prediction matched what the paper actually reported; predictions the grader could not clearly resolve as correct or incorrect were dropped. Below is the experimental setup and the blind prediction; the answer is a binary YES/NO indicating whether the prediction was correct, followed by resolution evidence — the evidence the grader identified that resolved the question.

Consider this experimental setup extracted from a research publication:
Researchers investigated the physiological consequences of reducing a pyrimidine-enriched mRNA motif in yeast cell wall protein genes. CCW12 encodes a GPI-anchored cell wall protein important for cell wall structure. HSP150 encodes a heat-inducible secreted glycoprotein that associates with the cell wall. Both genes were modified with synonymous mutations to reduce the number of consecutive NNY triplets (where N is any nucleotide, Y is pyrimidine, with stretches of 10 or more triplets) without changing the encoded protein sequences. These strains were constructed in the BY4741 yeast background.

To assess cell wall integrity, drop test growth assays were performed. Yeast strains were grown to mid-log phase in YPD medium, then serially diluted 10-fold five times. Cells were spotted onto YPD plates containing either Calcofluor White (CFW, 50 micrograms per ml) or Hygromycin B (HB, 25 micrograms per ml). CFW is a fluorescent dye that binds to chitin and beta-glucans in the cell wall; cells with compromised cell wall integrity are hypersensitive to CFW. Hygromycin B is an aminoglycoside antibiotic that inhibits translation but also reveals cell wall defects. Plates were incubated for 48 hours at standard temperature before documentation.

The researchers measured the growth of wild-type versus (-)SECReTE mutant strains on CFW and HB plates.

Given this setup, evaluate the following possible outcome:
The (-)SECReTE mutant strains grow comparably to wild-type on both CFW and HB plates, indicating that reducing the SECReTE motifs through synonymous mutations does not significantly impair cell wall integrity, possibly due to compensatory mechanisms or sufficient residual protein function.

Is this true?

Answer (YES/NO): NO